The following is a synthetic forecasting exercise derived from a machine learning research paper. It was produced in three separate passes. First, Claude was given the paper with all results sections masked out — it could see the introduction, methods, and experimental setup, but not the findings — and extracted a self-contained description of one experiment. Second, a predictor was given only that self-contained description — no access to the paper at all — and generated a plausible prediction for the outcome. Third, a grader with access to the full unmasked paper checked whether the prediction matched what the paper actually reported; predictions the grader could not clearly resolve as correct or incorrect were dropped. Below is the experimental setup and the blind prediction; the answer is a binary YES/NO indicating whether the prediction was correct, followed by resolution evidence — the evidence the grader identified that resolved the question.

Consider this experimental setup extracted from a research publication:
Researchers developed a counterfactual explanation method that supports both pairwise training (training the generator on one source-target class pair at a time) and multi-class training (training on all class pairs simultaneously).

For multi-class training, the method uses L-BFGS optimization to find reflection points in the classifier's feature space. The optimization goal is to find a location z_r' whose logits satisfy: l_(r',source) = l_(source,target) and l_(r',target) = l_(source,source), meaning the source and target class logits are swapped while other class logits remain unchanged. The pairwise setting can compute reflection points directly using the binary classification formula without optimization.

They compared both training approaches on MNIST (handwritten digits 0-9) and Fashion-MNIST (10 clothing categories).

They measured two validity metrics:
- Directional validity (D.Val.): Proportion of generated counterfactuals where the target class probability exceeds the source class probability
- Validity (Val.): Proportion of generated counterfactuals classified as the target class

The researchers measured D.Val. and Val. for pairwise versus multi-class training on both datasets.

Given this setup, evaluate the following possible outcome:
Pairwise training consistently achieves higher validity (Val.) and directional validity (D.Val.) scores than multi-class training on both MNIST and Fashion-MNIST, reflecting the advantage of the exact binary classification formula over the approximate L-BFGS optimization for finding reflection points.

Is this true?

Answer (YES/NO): NO